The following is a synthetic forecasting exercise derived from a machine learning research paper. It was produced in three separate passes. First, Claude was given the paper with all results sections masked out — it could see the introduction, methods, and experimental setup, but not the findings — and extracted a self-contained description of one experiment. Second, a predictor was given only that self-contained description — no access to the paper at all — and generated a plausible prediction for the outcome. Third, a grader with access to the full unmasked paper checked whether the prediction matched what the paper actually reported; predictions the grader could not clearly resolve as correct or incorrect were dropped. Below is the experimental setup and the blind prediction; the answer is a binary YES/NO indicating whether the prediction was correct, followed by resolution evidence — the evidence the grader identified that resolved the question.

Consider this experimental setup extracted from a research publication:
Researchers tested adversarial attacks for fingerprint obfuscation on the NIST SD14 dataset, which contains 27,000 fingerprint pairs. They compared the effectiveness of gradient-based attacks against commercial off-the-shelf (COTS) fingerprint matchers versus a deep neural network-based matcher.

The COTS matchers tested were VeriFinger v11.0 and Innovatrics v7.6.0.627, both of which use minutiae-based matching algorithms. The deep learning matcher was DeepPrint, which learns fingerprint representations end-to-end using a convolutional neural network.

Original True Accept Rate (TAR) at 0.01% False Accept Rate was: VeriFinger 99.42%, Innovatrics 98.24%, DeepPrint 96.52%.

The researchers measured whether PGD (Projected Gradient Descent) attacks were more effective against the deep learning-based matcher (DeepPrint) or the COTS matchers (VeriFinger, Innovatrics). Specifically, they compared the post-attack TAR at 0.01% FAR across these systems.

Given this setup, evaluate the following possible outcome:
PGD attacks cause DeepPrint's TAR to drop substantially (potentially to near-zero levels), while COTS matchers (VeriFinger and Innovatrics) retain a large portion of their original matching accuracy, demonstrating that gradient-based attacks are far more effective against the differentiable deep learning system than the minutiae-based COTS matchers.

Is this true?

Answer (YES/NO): NO